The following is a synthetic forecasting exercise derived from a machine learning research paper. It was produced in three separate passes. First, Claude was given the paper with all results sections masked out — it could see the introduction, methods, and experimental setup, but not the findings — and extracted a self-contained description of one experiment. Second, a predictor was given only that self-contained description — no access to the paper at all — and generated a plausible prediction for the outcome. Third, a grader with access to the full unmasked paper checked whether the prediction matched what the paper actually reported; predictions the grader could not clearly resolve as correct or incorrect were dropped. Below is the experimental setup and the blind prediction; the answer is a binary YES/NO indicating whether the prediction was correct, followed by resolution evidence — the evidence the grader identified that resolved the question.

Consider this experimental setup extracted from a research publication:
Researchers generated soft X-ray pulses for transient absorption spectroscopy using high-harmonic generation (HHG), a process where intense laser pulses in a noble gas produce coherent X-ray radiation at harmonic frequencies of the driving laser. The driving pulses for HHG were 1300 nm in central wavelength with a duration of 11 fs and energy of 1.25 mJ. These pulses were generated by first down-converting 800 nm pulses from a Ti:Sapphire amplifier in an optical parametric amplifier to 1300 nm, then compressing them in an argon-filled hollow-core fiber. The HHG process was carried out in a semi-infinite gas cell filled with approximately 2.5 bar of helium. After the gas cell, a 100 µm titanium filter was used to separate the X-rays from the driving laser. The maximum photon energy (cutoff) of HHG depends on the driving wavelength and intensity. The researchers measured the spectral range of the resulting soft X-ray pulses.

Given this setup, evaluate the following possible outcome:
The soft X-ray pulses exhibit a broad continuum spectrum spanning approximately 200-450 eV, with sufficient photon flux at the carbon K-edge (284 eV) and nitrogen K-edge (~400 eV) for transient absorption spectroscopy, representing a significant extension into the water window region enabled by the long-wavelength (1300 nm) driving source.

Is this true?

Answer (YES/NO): NO